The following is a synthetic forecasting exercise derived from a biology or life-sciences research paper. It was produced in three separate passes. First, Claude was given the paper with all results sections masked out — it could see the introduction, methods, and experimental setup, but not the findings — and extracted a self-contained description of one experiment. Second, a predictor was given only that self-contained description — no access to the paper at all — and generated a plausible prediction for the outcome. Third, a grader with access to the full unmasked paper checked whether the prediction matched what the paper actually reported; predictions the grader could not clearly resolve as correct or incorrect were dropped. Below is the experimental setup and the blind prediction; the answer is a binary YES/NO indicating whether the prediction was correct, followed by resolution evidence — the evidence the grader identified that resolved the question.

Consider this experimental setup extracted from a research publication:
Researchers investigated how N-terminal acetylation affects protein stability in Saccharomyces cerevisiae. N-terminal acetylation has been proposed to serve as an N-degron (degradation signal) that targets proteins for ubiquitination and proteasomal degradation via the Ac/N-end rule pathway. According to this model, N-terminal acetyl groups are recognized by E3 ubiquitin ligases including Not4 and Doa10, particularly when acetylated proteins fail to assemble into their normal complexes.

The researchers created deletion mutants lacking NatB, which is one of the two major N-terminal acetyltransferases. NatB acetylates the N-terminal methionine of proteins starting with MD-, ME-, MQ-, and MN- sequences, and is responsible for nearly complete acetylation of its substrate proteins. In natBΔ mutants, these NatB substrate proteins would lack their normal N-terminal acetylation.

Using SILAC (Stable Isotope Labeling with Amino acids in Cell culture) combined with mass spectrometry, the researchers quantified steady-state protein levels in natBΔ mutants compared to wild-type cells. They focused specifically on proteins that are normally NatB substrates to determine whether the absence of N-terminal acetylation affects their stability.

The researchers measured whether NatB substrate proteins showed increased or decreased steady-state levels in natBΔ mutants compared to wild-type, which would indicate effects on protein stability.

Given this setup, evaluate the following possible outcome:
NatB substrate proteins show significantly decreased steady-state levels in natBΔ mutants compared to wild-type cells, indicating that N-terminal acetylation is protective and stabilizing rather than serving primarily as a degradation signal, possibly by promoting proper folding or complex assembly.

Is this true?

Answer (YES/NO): NO